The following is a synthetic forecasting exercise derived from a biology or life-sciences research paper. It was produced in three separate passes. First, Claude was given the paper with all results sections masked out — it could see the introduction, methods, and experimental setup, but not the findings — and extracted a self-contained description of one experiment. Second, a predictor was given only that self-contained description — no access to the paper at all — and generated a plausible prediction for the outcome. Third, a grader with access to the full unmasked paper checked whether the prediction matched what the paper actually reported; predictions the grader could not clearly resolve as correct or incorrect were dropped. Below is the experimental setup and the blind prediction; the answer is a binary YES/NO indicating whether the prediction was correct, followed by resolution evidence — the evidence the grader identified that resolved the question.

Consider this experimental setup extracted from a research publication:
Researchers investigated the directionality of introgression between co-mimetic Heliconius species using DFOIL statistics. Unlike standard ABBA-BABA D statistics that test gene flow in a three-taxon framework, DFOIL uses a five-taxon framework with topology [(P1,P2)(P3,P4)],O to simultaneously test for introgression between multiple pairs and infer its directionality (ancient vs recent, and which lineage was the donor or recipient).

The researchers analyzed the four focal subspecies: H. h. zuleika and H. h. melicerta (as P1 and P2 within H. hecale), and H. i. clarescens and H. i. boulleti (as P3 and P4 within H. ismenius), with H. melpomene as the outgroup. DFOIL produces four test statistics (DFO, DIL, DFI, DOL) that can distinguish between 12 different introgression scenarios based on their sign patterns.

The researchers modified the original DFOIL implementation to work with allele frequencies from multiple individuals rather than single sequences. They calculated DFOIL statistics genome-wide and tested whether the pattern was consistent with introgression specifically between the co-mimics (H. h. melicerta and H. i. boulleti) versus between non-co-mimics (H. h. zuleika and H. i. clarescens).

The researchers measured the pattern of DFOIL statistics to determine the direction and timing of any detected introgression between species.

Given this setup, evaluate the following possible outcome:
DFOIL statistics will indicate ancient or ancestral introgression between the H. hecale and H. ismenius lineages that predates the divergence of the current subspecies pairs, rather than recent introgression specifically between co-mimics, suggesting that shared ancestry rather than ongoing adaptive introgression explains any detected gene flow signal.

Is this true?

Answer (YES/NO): NO